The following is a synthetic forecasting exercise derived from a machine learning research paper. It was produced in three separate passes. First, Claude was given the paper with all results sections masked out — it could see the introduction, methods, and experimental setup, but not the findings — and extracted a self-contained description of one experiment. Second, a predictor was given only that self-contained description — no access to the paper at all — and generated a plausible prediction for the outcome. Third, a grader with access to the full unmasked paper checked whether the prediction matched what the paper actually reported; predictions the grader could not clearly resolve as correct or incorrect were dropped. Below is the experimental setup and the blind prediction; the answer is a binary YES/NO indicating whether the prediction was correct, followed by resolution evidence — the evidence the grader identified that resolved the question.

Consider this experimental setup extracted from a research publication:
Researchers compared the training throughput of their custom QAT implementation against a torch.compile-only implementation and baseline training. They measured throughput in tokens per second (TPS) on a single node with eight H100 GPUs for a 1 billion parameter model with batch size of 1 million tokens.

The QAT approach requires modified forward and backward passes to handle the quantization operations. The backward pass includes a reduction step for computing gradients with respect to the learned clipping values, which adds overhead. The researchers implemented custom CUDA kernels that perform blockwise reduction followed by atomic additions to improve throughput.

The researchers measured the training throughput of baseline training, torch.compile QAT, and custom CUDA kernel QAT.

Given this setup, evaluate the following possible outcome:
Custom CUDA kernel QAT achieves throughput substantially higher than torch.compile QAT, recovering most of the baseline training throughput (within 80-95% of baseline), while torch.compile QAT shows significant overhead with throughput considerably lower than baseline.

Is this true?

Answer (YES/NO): YES